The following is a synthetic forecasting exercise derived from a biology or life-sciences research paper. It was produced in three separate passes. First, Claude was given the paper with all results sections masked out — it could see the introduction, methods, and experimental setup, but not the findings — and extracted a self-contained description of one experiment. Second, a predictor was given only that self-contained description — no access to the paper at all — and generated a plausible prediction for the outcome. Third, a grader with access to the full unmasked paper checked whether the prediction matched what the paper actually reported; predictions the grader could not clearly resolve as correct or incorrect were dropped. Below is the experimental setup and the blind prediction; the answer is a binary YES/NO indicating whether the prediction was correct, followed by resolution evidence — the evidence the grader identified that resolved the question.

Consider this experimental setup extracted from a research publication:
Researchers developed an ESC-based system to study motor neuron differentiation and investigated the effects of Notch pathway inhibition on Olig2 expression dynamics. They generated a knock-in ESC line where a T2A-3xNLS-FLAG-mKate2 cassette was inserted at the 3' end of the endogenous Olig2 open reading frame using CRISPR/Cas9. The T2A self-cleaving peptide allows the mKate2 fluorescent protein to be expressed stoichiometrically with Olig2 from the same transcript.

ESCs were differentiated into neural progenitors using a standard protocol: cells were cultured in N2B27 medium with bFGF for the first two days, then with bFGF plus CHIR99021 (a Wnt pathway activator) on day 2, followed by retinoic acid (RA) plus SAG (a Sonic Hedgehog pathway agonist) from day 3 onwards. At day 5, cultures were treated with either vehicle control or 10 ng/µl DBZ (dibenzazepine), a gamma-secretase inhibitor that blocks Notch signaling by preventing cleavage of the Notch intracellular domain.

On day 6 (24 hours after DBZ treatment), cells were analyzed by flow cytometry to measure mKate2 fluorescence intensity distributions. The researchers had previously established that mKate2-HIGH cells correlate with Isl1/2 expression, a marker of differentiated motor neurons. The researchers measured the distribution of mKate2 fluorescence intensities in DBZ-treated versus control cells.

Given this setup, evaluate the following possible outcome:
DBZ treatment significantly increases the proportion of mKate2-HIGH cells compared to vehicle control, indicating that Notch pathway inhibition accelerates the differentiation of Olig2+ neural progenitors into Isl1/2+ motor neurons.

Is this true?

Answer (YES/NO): YES